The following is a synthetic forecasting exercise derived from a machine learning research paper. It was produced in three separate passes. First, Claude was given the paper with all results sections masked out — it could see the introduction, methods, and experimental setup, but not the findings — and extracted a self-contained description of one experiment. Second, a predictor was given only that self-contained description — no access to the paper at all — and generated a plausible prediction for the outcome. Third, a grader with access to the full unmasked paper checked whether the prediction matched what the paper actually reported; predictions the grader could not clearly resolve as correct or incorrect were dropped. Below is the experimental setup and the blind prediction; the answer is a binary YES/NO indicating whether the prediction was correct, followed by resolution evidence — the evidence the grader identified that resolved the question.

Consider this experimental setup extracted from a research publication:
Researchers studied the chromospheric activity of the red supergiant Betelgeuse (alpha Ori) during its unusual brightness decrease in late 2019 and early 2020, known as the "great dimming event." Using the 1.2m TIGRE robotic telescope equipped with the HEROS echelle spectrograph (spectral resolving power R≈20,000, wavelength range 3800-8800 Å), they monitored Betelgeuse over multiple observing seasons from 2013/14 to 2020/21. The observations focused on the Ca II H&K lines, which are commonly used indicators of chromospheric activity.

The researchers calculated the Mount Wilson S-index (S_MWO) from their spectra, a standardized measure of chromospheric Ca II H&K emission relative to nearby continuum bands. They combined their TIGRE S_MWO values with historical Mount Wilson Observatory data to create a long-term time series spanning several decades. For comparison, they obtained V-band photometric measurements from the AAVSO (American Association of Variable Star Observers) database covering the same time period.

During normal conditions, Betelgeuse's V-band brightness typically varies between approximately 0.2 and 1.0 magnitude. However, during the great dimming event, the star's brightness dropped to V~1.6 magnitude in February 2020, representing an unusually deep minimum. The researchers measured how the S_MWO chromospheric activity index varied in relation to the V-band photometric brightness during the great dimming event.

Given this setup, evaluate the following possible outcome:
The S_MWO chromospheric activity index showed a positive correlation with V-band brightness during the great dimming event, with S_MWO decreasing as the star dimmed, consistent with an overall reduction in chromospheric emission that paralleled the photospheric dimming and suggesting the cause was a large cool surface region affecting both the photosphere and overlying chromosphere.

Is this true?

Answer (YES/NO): NO